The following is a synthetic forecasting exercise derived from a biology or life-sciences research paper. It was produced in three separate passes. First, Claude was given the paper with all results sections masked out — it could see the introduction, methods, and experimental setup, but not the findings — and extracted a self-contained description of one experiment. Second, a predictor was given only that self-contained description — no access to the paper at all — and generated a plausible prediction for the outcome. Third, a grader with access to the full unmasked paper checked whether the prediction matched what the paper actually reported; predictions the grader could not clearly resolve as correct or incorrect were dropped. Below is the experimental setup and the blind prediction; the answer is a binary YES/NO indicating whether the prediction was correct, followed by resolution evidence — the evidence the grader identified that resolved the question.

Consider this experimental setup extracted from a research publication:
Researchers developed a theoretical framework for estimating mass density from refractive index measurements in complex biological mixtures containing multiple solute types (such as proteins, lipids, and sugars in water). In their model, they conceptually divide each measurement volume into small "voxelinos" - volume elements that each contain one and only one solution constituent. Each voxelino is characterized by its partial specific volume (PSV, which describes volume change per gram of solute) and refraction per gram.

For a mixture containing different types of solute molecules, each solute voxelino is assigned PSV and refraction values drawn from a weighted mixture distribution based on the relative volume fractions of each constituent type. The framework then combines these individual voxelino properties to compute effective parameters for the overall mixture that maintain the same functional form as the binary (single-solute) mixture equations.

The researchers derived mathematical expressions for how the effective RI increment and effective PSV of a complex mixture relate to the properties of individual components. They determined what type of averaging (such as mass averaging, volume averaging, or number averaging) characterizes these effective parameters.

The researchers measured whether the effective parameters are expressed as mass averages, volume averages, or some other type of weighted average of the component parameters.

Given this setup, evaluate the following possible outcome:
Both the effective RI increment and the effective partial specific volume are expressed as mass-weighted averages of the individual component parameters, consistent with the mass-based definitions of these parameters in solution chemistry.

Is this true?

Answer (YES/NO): YES